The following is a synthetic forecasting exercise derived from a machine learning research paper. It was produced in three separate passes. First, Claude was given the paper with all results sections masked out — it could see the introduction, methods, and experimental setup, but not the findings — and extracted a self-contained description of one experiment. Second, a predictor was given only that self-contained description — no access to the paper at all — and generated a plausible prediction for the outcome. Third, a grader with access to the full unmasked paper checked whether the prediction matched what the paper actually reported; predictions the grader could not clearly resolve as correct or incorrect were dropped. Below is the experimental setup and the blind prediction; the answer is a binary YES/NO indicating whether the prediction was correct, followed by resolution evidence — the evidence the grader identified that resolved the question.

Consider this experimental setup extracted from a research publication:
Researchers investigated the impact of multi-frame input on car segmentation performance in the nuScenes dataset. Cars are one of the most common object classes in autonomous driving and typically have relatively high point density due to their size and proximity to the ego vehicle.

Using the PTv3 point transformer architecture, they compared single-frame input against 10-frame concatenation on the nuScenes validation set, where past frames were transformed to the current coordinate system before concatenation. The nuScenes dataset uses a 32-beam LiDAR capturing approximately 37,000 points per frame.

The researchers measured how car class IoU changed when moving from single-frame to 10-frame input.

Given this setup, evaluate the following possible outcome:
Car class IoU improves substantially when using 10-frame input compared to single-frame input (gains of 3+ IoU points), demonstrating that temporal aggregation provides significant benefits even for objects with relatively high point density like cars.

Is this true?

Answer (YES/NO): YES